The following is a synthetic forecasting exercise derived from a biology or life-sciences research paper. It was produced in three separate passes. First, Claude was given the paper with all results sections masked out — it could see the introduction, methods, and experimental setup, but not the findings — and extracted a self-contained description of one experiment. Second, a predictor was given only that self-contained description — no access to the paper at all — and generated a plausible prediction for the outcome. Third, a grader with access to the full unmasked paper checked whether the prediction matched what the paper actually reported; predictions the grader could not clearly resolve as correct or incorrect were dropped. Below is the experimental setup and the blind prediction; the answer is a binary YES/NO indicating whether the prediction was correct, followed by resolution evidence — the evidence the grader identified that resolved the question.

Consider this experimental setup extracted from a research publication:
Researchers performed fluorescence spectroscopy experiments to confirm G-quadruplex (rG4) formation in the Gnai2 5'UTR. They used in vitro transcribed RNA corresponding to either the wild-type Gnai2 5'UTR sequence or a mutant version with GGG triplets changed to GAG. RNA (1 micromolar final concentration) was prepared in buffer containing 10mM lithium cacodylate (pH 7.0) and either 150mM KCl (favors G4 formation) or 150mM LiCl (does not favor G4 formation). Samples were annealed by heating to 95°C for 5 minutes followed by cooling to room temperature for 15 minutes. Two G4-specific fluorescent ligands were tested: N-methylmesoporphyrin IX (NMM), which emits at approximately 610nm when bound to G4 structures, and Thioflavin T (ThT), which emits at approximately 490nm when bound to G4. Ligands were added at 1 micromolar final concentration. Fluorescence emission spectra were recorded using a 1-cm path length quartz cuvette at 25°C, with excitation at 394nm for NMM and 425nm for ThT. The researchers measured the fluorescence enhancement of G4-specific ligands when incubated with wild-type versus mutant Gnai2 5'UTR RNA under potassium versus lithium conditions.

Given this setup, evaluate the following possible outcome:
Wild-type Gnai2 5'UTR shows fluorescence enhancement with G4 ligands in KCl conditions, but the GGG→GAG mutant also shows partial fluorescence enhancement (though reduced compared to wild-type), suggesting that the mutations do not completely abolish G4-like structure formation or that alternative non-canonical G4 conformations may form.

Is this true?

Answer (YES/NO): NO